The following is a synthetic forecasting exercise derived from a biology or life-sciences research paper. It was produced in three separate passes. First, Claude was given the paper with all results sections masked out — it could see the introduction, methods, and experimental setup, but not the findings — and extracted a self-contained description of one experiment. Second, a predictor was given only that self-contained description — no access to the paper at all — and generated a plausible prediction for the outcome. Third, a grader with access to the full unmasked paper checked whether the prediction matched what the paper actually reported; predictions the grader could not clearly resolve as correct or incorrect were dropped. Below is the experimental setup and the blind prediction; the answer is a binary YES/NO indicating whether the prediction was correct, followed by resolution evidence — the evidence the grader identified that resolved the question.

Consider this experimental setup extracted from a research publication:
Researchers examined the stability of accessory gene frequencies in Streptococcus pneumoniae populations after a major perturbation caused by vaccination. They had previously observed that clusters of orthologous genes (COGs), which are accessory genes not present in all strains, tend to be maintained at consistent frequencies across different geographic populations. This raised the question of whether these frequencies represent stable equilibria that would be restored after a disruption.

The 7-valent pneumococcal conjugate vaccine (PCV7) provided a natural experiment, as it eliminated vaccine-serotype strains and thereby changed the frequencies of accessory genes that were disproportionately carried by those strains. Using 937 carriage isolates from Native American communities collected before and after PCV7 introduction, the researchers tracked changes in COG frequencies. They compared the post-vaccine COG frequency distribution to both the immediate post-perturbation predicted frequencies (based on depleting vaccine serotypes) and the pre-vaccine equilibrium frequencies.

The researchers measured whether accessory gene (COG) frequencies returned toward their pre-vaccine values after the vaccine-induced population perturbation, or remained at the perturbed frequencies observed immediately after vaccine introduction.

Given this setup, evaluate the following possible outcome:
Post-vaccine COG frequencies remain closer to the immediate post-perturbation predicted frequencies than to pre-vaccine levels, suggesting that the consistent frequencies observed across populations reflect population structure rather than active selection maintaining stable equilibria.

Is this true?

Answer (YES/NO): NO